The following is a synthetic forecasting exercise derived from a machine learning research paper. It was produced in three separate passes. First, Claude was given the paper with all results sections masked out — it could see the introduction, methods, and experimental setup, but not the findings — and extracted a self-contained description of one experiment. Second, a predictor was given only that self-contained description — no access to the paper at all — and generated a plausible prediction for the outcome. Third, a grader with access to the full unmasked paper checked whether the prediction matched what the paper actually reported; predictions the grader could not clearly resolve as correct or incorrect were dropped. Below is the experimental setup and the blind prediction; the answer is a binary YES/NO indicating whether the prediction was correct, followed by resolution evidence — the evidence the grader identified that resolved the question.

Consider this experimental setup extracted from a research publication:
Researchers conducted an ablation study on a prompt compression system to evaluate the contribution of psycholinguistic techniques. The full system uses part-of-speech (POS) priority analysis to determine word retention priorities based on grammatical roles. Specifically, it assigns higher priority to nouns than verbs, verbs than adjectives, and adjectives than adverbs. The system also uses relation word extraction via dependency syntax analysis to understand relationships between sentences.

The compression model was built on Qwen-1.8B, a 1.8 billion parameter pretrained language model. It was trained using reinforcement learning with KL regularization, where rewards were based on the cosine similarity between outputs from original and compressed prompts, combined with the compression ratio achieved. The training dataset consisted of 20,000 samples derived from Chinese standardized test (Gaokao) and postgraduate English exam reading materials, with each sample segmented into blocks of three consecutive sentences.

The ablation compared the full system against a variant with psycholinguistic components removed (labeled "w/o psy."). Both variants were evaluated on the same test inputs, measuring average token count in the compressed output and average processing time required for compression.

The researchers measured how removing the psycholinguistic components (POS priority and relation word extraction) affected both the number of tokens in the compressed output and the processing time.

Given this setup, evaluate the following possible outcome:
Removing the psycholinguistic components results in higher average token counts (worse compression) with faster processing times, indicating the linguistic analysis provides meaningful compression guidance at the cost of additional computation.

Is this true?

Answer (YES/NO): NO